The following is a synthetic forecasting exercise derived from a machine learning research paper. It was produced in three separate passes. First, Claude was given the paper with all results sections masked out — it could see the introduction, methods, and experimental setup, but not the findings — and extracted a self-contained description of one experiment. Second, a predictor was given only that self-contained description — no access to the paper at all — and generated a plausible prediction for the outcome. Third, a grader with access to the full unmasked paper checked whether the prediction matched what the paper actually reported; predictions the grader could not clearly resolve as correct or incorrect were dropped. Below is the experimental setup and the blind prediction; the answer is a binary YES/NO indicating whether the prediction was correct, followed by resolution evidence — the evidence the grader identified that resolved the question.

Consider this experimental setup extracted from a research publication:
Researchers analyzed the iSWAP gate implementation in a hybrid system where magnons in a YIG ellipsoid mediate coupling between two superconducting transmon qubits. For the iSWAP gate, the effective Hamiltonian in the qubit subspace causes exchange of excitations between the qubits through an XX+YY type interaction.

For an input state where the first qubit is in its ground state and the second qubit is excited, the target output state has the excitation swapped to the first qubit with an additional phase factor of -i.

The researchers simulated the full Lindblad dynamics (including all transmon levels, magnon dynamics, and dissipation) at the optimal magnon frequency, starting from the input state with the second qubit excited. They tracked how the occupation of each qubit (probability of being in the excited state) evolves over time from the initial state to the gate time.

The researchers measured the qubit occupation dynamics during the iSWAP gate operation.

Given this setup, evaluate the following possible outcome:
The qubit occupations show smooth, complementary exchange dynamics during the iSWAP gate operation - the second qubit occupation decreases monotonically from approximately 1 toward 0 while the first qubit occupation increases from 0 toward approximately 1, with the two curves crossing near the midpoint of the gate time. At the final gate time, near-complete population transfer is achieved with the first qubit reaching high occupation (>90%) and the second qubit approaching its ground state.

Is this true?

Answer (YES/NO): NO